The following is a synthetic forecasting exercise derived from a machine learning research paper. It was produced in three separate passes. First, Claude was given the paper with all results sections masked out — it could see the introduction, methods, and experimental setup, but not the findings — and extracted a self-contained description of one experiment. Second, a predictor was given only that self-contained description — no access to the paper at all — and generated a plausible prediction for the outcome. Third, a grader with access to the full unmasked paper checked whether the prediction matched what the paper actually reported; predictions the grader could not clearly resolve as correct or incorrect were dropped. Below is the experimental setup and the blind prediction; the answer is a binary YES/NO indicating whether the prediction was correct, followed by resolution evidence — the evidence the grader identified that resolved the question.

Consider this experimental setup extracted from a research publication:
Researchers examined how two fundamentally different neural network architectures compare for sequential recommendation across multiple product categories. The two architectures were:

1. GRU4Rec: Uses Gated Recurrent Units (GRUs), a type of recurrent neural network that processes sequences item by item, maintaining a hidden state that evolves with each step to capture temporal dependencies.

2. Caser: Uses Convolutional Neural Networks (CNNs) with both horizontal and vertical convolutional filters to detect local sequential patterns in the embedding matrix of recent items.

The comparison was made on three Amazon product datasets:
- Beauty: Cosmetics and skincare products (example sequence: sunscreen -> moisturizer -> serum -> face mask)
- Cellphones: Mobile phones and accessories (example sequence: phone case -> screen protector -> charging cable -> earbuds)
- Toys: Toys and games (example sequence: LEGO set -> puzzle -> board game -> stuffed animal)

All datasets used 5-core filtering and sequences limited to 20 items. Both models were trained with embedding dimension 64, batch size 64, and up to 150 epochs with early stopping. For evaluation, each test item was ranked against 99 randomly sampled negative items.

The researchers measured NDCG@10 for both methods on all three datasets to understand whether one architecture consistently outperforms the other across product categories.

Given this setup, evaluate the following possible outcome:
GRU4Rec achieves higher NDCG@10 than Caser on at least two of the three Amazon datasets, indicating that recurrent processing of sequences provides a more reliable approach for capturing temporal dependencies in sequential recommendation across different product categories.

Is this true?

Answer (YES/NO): YES